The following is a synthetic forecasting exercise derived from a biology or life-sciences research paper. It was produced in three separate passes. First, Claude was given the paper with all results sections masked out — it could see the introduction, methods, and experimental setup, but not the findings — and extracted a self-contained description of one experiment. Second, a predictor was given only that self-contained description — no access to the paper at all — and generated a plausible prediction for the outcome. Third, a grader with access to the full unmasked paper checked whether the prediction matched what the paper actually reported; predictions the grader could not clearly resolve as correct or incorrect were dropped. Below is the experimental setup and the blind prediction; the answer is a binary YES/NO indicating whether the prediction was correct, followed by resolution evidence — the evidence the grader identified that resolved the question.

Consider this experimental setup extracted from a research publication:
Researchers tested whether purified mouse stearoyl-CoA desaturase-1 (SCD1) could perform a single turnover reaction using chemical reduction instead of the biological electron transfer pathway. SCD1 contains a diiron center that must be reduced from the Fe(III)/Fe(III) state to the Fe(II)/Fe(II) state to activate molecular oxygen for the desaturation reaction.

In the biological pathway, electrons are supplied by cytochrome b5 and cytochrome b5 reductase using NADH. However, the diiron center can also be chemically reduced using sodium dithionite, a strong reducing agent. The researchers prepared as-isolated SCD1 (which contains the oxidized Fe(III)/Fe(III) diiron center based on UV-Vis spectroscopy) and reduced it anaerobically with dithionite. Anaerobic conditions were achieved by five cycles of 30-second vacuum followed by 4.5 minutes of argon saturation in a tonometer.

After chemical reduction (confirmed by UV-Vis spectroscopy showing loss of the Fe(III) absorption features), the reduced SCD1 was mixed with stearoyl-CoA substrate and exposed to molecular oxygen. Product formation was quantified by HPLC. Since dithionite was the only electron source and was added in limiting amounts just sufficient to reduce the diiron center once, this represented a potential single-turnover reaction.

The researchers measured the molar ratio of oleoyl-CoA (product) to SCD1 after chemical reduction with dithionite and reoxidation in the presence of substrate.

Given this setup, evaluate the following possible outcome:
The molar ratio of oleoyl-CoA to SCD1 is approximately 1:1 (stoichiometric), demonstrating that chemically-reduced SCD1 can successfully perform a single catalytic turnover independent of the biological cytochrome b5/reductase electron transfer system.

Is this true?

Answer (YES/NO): YES